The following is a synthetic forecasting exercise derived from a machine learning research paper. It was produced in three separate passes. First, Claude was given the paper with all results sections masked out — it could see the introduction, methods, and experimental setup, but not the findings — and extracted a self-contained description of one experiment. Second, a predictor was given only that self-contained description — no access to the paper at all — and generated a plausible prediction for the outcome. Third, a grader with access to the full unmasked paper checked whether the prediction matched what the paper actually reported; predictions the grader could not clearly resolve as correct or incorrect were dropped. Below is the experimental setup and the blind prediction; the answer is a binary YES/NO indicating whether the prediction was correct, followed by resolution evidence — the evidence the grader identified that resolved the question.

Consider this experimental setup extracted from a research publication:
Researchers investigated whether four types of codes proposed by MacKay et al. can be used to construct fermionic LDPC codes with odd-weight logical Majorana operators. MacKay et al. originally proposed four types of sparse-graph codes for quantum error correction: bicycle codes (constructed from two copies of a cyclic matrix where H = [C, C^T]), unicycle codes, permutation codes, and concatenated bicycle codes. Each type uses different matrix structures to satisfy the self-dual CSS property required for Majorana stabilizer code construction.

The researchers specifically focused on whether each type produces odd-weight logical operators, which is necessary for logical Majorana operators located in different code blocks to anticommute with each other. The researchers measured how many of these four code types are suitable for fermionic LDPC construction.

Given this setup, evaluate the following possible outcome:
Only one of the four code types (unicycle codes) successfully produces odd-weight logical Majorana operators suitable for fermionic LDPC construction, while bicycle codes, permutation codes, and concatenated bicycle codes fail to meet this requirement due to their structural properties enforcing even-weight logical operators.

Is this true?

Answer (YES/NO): NO